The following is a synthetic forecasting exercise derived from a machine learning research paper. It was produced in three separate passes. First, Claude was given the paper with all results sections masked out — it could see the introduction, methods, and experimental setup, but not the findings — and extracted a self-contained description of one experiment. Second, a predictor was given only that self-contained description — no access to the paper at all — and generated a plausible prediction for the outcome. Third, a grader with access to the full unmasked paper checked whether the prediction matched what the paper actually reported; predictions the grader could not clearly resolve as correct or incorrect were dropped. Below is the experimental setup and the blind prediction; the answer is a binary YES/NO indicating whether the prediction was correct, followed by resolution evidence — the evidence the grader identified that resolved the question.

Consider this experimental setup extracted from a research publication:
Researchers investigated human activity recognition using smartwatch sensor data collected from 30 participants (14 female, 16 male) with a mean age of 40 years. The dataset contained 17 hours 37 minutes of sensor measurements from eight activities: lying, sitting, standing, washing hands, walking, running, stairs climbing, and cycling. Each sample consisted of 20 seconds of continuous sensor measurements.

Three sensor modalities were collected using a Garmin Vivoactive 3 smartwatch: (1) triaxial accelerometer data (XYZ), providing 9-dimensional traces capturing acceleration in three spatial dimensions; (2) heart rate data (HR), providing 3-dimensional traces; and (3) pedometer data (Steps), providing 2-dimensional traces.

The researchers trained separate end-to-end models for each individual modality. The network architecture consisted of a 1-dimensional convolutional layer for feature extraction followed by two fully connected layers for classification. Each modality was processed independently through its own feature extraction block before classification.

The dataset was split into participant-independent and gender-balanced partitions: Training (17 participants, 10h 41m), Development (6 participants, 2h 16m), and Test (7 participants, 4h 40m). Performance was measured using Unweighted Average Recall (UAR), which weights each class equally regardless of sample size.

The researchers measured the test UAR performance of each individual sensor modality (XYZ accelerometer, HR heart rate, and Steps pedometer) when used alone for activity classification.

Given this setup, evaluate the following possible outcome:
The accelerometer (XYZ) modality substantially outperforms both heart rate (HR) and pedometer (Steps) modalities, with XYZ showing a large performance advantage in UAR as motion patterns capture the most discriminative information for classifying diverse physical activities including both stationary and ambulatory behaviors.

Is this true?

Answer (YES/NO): YES